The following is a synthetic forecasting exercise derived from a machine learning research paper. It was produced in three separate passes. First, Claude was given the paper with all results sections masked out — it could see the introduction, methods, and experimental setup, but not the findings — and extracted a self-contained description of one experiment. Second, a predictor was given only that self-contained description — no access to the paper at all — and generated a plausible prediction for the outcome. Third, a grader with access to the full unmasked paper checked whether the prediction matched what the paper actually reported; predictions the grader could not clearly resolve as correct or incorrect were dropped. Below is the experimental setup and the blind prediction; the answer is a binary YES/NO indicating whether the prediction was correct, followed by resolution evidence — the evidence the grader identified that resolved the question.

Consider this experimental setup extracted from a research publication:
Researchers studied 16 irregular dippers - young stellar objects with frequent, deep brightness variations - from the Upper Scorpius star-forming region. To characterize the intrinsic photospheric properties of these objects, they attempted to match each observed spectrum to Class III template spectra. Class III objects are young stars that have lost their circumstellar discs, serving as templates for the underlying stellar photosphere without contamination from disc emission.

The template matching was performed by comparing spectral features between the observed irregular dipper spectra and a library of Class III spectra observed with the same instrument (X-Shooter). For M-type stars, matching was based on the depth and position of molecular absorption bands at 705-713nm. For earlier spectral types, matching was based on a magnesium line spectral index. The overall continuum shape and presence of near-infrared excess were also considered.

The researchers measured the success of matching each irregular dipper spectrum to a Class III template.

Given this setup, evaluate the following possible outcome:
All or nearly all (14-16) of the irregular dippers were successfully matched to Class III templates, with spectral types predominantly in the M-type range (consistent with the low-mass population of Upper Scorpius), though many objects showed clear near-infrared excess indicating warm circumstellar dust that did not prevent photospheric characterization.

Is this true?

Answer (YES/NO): NO